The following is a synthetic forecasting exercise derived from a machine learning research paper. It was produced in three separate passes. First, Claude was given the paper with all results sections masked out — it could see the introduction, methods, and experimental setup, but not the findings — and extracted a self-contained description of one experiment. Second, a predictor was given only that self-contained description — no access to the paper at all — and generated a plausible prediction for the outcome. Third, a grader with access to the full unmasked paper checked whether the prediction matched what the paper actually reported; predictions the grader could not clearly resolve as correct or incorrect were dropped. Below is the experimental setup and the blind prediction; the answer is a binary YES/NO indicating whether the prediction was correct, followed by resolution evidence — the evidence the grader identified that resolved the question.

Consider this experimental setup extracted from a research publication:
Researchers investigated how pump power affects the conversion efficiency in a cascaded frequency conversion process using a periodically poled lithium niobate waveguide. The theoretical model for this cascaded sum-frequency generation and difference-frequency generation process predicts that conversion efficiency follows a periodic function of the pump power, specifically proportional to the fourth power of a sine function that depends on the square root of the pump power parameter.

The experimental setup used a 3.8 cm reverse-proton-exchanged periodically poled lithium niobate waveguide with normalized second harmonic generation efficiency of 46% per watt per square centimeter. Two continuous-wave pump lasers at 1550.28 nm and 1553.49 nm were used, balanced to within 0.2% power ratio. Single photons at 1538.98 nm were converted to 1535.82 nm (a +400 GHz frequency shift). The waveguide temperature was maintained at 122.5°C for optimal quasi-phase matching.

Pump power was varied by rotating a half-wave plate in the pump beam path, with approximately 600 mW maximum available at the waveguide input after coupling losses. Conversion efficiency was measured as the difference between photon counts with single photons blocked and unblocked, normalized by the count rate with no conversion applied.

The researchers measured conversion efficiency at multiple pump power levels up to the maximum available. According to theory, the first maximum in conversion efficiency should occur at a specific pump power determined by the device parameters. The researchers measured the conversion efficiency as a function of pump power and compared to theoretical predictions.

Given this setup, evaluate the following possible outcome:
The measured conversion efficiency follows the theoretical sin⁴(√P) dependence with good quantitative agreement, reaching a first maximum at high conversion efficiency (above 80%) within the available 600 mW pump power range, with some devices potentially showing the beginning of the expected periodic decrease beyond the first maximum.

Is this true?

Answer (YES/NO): NO